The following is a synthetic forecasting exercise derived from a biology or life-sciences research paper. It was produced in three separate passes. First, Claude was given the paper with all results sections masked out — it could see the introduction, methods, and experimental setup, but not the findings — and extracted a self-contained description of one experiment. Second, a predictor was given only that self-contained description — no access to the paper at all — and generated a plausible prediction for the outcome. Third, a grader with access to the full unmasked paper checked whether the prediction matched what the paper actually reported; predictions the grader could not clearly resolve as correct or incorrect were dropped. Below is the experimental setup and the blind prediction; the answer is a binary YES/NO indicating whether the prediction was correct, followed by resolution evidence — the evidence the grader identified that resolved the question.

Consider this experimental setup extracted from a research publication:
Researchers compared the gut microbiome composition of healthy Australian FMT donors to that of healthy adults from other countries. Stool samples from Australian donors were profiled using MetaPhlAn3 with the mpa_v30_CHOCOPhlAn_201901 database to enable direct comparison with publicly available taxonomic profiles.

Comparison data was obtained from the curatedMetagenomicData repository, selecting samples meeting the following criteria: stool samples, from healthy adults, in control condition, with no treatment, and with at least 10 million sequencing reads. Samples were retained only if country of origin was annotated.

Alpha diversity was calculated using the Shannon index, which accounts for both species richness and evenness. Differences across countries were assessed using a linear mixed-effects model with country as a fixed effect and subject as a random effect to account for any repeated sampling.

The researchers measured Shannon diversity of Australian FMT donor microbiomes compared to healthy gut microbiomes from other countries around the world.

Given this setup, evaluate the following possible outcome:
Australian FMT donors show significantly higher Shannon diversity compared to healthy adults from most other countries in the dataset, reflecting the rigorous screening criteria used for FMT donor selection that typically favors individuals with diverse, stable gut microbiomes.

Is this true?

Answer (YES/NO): YES